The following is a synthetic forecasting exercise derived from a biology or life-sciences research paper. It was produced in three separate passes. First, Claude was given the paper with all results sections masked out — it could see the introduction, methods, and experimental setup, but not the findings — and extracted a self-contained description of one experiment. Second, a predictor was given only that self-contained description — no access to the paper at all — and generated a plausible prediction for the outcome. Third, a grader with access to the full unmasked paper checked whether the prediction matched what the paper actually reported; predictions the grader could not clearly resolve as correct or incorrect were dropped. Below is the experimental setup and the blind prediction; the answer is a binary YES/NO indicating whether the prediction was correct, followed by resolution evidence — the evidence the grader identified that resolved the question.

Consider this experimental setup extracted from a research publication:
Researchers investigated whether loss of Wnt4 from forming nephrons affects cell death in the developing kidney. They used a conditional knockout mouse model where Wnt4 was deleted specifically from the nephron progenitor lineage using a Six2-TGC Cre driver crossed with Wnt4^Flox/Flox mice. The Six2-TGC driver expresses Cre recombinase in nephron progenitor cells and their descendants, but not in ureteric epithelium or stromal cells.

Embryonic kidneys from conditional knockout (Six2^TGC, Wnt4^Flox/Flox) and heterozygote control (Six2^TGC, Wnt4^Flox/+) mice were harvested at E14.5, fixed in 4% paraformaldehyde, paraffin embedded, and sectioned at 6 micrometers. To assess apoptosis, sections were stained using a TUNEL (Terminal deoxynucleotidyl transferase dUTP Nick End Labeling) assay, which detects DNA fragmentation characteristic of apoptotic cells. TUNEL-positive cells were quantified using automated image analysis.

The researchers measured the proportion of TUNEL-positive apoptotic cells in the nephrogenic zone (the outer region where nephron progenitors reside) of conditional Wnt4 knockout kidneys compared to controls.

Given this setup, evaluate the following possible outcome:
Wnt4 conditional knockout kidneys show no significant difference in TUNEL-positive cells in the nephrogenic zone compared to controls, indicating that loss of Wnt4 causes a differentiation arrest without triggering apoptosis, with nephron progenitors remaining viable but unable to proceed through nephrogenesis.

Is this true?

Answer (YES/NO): NO